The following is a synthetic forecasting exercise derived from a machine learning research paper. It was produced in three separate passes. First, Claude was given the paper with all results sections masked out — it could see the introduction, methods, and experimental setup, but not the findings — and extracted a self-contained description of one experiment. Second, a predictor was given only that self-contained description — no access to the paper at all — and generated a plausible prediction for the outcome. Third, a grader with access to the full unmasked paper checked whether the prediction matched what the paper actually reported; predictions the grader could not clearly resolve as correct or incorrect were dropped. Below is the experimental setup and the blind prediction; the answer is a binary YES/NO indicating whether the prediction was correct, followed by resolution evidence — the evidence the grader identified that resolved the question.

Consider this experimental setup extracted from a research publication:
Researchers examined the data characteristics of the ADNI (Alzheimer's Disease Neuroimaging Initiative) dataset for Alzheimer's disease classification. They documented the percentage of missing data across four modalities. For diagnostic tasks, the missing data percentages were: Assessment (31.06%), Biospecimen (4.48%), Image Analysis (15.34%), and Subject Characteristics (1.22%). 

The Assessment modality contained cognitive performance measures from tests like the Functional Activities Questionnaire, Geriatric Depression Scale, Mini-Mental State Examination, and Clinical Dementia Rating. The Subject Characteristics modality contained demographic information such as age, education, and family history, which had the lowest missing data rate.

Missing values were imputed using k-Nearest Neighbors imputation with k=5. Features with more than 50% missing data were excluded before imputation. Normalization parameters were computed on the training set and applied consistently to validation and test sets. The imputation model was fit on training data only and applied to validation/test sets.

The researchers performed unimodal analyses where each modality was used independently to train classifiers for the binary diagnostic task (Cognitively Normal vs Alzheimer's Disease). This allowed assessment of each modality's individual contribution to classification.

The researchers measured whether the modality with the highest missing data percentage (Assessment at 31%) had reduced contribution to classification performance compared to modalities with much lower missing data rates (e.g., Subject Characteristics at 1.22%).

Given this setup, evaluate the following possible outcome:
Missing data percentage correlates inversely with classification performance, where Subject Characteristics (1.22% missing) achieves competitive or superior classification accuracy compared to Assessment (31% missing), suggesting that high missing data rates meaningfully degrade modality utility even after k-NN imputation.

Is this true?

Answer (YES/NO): NO